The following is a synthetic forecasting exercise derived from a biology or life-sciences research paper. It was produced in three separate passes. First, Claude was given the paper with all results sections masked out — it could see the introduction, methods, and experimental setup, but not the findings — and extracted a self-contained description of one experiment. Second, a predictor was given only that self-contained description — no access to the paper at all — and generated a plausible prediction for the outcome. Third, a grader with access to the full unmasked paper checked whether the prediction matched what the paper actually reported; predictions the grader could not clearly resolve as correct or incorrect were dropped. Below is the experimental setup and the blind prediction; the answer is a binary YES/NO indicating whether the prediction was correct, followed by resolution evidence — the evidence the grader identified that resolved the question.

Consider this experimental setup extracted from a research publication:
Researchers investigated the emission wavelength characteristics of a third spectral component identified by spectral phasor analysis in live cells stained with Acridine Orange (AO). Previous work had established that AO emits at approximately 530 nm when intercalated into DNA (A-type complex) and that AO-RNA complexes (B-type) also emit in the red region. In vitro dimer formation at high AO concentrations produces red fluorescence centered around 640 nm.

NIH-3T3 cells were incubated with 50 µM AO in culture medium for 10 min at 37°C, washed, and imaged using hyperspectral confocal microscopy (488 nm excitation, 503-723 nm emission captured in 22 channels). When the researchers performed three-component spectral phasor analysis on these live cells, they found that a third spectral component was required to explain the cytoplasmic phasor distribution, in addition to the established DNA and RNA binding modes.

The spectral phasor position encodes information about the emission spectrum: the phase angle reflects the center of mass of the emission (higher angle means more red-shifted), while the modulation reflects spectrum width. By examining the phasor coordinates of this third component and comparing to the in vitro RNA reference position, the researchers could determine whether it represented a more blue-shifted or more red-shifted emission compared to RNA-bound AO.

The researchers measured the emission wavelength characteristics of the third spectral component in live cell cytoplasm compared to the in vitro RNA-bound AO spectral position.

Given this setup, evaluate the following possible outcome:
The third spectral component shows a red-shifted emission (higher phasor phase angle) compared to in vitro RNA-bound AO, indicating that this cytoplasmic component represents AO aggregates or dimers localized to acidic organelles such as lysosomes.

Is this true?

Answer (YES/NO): YES